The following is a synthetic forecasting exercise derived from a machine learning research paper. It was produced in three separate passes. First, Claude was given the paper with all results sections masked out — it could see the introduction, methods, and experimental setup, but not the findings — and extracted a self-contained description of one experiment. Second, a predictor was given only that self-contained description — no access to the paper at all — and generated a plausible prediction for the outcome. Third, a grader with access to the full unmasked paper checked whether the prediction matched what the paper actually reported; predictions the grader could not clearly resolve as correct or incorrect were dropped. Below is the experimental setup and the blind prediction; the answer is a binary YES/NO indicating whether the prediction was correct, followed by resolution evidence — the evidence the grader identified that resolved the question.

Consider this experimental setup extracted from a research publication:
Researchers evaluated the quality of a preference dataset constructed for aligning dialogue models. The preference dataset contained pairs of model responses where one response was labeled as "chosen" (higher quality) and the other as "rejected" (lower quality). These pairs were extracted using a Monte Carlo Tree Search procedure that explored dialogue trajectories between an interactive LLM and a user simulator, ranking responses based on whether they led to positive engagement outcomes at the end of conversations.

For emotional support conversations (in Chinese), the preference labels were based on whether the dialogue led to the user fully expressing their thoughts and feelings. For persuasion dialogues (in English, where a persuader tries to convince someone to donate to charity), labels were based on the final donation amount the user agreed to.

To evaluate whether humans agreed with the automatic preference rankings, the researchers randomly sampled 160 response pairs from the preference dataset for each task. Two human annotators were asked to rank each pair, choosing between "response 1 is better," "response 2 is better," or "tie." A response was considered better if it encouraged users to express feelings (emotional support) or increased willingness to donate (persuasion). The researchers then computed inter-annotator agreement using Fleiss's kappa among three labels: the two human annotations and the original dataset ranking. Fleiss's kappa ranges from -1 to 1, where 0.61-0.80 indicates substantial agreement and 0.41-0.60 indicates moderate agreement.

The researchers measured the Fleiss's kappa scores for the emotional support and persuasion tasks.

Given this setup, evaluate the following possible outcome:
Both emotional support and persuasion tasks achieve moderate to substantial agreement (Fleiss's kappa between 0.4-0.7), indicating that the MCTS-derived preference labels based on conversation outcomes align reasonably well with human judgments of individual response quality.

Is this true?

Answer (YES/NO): YES